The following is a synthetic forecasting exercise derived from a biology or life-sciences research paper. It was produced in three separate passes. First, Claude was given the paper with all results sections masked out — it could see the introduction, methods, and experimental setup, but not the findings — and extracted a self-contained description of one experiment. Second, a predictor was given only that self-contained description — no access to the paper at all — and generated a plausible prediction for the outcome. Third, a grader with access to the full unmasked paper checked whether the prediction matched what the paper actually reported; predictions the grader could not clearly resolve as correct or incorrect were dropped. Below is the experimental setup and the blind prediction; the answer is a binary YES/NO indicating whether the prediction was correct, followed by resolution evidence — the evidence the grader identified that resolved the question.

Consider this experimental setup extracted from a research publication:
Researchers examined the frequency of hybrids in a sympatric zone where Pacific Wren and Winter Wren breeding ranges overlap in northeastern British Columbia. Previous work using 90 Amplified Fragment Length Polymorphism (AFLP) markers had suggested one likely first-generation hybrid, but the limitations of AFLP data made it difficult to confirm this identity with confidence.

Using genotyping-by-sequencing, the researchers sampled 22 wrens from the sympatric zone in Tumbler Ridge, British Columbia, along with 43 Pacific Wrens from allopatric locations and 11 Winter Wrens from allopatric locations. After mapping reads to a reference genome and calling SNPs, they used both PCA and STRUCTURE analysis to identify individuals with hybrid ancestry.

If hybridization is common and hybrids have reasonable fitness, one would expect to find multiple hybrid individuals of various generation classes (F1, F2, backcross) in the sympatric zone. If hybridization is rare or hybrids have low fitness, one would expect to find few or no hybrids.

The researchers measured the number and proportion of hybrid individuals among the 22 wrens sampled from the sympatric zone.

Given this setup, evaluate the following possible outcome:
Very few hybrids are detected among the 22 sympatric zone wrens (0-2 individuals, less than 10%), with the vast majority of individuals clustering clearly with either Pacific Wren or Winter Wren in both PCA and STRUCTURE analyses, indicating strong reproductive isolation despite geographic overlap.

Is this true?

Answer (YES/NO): YES